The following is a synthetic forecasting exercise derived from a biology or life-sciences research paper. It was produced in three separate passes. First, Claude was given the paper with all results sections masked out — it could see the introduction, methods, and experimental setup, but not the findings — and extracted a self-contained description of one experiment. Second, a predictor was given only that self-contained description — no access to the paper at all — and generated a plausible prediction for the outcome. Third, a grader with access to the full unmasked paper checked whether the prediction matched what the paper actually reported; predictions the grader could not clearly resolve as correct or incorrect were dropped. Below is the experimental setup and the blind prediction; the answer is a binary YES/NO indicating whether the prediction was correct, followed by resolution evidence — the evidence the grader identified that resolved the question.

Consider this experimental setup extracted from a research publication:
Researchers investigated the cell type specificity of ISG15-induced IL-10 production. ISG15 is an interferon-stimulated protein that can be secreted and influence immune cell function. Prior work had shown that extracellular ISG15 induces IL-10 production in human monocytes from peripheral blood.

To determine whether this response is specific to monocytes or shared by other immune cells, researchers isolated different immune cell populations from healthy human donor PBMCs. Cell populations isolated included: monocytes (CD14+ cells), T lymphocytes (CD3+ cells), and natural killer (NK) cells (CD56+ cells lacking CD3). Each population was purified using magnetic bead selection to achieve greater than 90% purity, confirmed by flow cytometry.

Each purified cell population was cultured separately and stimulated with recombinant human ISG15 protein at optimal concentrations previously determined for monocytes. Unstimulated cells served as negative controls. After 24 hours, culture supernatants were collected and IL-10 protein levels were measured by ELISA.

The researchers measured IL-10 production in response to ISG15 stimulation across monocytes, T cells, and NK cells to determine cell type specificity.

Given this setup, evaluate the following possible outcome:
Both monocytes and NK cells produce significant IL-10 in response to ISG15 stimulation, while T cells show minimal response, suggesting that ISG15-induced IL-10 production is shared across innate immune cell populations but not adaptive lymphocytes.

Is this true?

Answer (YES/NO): NO